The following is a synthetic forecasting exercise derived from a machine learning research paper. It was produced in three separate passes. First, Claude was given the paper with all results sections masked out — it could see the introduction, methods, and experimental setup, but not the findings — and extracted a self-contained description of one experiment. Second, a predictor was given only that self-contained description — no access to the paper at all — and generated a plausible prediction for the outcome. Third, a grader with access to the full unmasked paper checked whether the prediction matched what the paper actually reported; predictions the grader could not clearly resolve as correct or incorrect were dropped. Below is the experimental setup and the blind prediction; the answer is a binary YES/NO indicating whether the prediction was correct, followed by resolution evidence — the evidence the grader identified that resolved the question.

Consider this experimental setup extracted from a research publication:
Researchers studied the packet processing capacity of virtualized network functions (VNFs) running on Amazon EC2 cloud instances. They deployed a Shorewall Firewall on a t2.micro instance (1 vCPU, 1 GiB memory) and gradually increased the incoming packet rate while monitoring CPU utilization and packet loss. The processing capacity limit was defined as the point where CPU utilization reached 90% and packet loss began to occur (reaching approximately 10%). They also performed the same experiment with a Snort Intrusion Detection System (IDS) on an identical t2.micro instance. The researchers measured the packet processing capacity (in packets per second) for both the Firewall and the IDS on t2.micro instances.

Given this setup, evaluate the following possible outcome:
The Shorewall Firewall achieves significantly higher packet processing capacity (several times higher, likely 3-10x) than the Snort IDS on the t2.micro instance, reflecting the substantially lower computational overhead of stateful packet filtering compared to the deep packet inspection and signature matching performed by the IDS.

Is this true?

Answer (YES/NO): NO